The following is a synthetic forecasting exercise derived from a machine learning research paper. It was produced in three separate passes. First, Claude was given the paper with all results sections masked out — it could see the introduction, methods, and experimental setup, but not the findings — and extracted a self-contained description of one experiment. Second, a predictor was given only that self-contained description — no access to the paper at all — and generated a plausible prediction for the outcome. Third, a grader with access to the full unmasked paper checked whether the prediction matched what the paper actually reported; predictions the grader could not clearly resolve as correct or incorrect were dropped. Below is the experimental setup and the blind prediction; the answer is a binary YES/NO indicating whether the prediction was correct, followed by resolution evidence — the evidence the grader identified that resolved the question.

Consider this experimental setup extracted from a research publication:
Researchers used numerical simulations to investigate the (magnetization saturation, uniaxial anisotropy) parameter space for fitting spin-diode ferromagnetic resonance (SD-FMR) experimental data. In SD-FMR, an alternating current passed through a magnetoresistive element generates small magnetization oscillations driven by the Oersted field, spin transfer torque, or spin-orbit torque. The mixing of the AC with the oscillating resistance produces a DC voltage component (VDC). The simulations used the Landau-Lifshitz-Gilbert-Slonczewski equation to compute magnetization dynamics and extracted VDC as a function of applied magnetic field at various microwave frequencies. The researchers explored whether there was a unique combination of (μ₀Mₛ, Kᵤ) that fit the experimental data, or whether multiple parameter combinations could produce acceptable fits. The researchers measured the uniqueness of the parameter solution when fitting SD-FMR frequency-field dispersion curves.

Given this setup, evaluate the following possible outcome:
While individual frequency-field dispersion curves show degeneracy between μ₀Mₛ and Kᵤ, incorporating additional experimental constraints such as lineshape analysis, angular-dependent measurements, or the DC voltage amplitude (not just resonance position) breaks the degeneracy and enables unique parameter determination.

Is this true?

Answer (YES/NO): NO